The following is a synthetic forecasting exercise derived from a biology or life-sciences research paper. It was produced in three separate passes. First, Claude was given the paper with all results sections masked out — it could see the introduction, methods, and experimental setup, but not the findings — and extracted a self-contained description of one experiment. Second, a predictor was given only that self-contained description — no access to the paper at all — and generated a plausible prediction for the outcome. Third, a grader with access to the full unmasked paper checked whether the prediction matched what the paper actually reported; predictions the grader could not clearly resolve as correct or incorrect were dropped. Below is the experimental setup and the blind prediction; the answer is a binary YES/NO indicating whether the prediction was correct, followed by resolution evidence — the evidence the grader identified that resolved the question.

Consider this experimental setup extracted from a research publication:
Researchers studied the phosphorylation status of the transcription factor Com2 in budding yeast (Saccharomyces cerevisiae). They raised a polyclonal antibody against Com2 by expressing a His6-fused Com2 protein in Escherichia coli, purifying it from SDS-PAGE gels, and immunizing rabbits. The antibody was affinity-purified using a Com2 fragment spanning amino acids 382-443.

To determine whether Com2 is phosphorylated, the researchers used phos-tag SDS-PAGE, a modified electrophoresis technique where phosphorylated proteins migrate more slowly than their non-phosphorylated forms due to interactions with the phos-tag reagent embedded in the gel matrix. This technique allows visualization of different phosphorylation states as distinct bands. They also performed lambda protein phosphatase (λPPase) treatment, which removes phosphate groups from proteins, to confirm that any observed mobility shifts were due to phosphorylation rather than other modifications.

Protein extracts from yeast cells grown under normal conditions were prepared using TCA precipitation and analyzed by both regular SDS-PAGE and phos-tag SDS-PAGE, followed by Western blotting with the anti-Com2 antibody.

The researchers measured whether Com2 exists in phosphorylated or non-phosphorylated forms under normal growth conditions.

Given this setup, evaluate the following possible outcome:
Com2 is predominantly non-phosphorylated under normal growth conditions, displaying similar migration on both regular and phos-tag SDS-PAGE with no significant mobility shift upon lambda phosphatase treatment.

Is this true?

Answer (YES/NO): NO